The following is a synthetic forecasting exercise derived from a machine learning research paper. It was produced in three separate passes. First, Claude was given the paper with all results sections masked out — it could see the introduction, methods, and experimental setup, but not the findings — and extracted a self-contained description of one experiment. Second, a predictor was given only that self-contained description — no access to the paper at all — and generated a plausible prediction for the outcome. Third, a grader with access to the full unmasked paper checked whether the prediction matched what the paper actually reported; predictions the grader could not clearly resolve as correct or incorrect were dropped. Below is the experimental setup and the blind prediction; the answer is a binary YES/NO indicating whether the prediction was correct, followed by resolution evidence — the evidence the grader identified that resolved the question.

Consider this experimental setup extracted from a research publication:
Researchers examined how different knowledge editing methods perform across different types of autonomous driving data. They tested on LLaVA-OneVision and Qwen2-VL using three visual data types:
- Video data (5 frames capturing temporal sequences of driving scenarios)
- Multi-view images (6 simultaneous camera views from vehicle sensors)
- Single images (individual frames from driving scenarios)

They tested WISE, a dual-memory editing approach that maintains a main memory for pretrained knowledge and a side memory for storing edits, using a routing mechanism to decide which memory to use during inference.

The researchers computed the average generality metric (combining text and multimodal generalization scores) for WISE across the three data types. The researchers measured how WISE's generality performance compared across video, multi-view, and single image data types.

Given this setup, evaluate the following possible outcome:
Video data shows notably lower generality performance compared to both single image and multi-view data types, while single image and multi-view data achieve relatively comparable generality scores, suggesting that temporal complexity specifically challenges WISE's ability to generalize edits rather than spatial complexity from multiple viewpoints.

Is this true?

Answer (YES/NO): NO